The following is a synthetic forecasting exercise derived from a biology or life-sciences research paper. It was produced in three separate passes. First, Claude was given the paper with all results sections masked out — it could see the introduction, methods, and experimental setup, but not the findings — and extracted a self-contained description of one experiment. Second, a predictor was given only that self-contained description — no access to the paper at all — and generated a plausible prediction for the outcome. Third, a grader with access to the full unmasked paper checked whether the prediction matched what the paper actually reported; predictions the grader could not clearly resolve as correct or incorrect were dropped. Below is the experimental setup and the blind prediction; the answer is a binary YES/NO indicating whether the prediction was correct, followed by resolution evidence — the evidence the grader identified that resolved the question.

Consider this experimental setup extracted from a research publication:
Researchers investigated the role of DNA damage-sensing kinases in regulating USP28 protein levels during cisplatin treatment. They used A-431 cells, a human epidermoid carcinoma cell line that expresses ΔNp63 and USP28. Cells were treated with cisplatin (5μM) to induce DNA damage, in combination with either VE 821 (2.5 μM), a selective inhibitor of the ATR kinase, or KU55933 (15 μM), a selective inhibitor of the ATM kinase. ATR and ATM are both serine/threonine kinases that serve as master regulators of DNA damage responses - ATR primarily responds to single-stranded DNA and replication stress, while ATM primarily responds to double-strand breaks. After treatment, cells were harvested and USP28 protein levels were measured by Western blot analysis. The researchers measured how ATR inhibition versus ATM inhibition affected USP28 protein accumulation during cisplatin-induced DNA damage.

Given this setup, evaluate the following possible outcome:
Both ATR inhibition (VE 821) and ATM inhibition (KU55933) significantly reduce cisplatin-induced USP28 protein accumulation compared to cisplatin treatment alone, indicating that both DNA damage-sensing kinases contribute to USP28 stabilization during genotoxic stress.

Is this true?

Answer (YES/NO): NO